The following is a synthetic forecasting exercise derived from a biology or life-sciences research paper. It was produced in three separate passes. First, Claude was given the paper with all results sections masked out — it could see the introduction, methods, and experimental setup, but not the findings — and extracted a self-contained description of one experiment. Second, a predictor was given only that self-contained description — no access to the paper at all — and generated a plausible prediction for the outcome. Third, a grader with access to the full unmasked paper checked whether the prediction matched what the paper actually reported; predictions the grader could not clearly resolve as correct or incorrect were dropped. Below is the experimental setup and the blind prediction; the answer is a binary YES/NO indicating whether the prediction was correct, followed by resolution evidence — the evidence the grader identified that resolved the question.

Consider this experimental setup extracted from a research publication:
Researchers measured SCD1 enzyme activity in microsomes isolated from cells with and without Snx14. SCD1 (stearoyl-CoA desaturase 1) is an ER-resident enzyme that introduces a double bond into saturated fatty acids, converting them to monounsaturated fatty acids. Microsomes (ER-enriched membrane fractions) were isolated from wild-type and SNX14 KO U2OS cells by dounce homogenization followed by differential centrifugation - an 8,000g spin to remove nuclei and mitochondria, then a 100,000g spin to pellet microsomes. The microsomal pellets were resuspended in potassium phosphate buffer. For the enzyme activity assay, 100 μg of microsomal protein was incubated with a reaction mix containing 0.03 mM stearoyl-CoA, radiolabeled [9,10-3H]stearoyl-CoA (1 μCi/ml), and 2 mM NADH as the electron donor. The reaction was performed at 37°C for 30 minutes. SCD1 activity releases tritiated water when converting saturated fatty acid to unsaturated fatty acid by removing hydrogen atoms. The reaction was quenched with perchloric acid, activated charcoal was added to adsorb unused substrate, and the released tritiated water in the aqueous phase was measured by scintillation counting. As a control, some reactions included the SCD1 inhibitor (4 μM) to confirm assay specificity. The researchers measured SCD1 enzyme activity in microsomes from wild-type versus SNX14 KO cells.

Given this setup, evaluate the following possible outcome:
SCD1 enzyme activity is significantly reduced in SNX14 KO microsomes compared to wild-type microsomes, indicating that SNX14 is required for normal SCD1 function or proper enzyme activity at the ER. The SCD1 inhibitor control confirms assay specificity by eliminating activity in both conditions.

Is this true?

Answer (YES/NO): NO